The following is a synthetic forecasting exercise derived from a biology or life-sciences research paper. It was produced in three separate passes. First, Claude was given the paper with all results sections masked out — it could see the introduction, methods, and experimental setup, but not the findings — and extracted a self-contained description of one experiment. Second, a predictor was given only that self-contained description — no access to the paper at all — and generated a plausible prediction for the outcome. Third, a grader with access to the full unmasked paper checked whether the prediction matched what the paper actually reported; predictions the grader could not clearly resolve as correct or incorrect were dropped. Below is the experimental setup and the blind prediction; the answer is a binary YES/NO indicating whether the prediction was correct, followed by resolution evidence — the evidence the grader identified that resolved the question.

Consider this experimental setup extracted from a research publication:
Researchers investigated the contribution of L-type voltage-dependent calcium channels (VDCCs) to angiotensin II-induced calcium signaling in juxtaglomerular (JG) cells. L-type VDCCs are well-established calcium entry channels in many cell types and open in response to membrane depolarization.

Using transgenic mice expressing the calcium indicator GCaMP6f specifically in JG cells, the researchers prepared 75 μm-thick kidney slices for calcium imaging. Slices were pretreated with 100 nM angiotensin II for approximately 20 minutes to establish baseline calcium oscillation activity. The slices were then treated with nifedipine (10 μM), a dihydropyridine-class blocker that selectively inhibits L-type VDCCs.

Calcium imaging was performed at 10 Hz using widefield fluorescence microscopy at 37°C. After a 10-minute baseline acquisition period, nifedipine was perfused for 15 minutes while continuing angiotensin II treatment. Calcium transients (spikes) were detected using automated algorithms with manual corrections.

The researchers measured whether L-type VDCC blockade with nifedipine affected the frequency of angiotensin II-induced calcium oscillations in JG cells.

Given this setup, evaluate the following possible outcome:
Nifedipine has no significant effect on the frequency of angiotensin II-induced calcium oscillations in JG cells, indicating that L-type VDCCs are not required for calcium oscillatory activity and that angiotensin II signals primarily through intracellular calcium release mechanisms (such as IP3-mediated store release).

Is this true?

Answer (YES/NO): NO